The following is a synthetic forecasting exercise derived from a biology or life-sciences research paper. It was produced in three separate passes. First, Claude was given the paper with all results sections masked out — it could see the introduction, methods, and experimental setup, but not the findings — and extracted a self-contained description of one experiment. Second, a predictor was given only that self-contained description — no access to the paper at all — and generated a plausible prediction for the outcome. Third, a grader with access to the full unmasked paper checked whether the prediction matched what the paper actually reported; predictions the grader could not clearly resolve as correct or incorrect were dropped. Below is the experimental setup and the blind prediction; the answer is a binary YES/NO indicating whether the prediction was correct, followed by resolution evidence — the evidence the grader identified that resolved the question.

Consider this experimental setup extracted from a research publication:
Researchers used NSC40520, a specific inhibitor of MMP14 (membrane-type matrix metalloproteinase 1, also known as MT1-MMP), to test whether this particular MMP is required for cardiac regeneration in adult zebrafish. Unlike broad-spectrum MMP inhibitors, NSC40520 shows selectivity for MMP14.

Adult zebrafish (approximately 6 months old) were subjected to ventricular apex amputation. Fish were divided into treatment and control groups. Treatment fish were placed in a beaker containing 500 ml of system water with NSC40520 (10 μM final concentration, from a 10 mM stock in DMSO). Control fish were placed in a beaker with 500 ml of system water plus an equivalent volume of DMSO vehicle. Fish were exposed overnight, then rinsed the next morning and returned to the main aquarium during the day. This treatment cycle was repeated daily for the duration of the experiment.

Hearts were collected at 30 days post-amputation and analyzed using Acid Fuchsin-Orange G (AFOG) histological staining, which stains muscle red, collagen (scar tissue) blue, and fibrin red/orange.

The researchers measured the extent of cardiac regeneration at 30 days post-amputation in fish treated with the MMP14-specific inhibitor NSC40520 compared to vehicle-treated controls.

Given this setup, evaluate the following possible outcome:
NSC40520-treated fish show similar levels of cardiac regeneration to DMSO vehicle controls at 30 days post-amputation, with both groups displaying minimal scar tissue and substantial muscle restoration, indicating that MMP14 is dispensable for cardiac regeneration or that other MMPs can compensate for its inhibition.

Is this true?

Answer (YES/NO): NO